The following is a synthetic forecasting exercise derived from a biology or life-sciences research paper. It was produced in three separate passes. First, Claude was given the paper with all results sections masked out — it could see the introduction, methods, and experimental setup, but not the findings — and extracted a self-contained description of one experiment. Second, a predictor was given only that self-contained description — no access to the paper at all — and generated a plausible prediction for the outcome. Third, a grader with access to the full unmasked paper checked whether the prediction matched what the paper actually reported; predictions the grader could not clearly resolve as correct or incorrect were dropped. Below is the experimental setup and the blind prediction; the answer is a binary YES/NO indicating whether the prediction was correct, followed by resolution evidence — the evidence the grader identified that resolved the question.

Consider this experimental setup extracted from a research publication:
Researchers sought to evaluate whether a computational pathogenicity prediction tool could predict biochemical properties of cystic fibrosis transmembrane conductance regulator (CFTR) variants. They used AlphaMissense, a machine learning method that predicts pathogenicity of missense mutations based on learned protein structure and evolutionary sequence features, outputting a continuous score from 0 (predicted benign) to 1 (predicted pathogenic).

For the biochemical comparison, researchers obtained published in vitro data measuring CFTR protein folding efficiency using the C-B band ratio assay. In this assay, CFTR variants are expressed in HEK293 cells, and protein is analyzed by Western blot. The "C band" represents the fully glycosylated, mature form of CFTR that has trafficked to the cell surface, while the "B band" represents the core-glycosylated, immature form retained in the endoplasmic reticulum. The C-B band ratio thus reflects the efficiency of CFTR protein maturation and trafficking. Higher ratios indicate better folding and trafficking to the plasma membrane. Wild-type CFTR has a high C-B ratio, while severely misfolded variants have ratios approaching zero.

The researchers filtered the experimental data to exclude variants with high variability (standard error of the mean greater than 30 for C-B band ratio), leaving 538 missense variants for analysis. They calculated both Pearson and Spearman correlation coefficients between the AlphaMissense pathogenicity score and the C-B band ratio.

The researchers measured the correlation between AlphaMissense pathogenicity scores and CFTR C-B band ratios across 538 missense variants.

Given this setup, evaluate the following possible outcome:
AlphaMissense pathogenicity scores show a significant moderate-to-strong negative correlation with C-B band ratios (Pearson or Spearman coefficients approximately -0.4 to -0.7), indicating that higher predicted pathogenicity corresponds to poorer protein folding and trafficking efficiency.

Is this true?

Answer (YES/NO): YES